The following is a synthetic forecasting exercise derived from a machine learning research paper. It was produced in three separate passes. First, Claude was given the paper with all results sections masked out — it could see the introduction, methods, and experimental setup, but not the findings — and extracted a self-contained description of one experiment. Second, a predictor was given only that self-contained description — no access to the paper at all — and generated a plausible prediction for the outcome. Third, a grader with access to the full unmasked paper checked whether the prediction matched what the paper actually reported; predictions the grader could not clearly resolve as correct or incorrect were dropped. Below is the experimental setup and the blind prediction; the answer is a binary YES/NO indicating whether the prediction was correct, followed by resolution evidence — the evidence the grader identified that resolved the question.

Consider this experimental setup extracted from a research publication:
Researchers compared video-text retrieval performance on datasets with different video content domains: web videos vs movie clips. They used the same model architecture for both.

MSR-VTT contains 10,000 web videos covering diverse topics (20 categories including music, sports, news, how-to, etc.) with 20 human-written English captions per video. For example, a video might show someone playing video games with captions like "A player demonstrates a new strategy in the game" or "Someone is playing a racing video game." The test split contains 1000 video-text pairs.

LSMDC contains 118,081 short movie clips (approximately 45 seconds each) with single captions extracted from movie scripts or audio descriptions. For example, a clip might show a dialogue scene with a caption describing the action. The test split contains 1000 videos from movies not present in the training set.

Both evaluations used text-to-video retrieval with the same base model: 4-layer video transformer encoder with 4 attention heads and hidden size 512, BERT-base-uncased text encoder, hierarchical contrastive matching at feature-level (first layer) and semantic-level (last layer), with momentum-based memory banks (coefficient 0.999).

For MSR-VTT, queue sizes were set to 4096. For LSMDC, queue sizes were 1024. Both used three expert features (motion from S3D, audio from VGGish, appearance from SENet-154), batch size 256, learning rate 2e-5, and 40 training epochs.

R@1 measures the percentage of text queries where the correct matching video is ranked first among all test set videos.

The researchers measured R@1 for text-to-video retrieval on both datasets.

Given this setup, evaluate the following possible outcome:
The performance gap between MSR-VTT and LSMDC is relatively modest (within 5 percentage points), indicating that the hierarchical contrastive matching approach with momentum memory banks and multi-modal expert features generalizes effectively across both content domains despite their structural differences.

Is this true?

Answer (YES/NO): NO